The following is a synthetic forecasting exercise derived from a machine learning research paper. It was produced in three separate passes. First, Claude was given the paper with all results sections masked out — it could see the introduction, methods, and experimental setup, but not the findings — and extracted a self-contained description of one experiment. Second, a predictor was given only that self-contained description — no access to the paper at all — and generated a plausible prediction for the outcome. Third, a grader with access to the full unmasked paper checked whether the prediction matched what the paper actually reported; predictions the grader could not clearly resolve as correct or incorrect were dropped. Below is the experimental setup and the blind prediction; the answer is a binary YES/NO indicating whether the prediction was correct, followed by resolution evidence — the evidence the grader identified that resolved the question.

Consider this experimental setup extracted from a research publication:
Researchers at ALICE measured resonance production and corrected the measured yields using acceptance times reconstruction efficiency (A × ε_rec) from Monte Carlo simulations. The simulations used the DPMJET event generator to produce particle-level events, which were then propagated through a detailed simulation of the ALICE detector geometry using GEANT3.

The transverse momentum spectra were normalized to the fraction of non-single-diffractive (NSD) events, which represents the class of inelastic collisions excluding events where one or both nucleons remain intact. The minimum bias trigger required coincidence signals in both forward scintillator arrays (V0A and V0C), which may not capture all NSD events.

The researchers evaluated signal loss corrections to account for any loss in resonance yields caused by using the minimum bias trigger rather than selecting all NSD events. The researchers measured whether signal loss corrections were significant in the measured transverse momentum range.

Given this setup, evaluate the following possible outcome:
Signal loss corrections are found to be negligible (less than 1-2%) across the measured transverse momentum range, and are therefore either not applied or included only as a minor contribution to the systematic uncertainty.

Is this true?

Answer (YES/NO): YES